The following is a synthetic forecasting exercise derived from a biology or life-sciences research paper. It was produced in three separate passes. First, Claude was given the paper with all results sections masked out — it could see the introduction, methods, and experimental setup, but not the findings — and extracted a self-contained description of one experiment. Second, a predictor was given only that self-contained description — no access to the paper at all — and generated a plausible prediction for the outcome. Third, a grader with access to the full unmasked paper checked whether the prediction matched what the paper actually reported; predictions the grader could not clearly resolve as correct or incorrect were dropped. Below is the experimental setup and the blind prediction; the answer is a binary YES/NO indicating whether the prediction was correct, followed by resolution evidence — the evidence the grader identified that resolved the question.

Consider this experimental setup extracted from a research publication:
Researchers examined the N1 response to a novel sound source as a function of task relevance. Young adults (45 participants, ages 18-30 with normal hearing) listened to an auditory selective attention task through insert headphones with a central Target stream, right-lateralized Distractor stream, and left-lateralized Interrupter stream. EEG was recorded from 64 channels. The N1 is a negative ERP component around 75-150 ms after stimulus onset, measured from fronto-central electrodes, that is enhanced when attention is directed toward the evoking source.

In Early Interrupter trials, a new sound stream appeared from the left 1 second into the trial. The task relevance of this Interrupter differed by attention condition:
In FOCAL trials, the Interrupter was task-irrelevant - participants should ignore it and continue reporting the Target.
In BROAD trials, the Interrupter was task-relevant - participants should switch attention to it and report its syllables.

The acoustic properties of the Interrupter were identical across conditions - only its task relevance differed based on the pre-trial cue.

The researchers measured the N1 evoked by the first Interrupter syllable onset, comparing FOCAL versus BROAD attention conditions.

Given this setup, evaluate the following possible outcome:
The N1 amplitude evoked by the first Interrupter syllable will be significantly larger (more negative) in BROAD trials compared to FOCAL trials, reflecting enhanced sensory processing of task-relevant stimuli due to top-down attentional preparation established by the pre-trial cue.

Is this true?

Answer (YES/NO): YES